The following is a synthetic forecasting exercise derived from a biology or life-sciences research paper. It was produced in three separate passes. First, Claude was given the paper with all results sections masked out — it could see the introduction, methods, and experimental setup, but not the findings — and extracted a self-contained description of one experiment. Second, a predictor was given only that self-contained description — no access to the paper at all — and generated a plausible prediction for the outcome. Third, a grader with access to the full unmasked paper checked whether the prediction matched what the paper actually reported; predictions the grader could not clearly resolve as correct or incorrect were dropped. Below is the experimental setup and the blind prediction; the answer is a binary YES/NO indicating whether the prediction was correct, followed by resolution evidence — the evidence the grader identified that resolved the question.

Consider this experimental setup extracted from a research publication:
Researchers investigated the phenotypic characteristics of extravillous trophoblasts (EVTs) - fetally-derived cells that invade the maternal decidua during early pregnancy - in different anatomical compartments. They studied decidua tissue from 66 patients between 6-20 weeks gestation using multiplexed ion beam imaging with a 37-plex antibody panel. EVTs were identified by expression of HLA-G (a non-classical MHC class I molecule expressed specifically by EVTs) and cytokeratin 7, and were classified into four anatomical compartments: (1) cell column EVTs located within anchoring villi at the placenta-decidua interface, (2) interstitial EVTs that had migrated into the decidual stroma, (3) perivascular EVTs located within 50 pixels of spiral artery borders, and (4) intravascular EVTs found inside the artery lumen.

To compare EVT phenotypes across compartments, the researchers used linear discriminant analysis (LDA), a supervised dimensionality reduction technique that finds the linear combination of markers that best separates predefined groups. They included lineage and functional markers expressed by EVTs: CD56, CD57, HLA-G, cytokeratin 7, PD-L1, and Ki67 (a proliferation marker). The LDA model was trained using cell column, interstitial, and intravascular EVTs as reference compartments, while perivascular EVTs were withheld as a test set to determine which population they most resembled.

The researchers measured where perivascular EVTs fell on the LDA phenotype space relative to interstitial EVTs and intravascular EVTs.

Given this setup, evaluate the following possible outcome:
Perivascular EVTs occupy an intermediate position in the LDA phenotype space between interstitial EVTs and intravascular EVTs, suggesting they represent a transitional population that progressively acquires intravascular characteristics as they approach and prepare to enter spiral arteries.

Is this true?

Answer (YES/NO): YES